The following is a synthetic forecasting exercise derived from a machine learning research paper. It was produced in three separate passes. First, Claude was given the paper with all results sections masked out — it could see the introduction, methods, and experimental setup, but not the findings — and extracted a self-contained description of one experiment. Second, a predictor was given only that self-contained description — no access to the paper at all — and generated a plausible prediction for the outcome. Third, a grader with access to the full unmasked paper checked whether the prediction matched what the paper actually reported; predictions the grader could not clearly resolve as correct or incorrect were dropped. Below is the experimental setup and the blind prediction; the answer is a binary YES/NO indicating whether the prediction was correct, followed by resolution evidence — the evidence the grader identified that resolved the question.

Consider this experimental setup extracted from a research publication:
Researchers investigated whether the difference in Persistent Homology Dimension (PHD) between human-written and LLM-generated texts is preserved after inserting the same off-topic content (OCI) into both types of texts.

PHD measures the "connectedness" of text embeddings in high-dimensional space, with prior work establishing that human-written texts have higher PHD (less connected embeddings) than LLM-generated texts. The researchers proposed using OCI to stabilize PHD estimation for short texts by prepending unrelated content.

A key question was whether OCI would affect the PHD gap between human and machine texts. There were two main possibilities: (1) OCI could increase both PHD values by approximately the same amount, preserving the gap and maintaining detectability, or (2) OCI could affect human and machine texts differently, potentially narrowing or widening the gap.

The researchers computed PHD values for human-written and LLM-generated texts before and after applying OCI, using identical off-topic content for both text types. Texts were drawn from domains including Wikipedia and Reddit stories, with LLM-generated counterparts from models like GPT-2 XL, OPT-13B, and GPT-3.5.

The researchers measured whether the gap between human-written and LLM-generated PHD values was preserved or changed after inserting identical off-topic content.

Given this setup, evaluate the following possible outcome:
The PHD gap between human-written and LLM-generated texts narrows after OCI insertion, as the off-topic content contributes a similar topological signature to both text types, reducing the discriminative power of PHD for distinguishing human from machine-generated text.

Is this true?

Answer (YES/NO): NO